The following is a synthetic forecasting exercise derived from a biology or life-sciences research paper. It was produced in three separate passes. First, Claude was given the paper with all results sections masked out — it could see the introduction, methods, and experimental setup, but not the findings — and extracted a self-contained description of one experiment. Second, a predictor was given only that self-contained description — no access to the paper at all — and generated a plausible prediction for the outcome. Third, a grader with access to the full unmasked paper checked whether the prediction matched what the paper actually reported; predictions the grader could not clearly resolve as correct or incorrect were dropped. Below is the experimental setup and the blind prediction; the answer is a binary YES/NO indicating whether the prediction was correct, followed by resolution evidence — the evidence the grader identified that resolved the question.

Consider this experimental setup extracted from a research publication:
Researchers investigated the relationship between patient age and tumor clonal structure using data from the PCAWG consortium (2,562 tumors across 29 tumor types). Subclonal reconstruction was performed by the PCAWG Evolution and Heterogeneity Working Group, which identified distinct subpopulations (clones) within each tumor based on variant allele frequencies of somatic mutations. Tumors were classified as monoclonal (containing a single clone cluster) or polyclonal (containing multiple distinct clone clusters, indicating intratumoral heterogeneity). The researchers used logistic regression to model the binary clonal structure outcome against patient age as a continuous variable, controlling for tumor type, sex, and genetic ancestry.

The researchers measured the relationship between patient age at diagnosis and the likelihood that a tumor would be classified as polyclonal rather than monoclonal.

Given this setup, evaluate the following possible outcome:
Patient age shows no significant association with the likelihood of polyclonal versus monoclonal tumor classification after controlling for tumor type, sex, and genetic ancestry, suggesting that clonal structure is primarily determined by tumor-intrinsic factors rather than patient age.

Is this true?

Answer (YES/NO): YES